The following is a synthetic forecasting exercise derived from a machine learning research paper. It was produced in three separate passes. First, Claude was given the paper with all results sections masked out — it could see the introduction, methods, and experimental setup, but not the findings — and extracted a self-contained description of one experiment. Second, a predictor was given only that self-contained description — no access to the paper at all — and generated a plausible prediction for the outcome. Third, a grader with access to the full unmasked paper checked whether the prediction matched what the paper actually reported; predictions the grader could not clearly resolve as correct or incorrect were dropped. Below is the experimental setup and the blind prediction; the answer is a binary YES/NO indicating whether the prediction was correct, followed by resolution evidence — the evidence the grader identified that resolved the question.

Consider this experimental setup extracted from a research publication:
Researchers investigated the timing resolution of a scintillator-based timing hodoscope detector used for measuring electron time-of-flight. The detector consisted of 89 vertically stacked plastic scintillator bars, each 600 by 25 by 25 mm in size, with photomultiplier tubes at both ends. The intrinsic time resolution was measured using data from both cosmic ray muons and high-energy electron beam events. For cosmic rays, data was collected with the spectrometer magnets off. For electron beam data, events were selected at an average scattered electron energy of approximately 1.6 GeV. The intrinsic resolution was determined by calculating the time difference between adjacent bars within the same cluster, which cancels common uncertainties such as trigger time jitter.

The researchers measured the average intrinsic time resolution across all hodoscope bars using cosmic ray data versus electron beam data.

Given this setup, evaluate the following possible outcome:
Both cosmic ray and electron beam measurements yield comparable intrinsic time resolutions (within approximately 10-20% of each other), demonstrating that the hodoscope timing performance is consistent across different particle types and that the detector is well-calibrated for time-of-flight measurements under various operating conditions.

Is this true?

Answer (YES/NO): NO